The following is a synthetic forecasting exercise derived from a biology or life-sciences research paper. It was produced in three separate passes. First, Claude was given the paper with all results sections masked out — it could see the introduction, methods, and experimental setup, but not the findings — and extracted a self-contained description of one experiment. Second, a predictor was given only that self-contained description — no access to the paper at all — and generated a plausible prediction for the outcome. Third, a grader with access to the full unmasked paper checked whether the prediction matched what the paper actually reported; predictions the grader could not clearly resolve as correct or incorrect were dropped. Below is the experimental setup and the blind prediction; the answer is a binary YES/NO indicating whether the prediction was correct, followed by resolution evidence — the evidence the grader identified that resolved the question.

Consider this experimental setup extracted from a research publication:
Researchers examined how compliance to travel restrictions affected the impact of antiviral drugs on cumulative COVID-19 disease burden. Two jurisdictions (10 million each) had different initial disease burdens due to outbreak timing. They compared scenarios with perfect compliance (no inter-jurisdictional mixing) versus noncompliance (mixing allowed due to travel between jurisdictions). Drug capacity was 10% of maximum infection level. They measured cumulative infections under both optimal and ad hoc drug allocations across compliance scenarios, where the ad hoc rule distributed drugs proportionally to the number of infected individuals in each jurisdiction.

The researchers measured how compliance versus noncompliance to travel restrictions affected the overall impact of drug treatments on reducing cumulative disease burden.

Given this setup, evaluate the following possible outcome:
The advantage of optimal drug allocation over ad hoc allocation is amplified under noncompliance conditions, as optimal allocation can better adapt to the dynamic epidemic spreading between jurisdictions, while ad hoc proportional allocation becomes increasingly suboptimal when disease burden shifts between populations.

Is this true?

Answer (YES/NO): NO